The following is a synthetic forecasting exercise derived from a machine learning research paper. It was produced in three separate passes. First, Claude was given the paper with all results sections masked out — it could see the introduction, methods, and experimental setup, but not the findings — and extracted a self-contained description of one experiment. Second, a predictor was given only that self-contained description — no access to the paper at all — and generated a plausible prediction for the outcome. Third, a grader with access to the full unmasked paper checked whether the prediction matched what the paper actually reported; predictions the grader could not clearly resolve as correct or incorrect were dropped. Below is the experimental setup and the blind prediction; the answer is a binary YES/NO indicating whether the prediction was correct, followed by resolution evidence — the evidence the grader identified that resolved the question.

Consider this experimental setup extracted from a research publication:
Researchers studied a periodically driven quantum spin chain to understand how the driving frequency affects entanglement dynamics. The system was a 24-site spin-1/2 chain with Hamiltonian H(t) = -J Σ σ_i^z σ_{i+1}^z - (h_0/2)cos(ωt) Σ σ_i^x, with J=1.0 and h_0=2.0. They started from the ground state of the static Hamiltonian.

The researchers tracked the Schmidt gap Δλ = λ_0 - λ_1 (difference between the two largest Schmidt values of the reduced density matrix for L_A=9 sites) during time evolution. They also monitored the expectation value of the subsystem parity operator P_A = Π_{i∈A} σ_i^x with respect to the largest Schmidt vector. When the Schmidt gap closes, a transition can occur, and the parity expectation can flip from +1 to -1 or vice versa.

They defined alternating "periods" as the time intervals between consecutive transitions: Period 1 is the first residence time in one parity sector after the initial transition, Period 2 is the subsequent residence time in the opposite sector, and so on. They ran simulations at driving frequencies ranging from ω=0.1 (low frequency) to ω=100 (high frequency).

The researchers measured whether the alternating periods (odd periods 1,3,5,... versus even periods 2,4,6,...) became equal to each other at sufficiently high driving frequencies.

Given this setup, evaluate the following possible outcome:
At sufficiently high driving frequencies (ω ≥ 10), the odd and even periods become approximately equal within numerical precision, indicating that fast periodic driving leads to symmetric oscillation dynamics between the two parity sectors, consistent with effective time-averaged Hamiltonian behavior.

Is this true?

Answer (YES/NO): YES